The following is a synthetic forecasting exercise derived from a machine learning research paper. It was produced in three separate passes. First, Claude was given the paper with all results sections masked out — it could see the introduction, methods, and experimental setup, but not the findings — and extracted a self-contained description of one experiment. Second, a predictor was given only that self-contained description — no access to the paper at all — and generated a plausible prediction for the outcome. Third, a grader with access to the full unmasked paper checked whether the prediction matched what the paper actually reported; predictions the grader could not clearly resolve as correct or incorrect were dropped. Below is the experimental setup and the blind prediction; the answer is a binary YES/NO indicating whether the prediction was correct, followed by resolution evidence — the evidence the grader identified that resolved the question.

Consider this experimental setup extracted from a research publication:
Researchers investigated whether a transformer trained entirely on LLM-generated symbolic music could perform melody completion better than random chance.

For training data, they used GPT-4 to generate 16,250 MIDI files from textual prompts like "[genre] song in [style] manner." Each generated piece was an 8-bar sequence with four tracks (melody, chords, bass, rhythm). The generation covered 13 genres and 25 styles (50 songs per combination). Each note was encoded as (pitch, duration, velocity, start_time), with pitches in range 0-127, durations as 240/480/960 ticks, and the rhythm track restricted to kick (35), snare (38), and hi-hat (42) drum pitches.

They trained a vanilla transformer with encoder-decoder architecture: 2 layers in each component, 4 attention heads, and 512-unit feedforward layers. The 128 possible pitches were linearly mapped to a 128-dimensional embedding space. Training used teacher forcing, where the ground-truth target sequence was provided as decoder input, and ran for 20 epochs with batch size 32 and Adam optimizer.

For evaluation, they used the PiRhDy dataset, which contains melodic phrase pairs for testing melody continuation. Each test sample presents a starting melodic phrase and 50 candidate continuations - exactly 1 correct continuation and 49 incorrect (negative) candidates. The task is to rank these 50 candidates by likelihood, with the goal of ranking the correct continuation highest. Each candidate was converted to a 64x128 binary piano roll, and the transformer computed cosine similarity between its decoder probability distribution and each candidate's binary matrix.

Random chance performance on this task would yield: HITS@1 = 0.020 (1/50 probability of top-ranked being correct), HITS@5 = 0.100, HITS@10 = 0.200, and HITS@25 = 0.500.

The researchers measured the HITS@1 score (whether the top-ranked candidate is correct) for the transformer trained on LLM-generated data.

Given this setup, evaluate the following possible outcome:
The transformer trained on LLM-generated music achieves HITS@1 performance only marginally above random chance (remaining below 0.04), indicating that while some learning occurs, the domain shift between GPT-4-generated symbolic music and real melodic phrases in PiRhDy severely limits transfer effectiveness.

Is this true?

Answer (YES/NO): NO